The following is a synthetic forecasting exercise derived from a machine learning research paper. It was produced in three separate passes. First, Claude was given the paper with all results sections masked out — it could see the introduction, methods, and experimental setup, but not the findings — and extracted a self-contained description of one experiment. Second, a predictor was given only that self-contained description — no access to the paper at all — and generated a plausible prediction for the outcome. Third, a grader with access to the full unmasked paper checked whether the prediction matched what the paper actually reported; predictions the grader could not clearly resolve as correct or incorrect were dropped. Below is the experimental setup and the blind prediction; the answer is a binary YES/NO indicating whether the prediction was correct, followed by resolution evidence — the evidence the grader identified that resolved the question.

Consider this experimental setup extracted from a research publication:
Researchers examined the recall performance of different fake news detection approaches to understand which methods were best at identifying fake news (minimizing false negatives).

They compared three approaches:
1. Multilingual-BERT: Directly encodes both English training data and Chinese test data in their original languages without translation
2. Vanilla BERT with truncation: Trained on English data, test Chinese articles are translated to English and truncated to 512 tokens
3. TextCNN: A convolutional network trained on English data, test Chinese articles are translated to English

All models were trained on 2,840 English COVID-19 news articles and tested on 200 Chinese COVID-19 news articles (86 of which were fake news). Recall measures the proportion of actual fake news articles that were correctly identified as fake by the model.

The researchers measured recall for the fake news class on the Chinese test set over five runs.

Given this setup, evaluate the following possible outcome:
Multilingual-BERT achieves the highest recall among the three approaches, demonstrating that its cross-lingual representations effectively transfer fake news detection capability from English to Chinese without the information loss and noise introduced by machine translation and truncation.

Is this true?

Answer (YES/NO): NO